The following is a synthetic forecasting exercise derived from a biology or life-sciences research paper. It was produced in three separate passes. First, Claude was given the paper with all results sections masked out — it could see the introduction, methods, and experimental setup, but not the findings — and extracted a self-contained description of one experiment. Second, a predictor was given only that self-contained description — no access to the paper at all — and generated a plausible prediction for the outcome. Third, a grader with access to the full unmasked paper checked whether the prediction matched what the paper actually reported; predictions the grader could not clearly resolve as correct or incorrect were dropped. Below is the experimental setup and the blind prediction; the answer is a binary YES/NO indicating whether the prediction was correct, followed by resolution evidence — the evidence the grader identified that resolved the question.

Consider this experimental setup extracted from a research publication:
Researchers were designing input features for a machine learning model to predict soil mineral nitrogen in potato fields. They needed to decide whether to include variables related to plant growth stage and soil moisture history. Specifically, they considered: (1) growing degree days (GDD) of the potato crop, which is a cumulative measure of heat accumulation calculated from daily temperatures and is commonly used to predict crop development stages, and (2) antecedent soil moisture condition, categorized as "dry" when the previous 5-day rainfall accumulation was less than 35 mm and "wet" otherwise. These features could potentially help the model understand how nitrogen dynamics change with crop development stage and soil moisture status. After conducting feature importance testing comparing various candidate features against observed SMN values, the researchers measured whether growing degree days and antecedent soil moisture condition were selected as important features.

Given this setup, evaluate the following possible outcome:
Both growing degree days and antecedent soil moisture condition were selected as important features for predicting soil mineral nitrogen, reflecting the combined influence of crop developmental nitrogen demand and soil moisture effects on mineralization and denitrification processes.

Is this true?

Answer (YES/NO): NO